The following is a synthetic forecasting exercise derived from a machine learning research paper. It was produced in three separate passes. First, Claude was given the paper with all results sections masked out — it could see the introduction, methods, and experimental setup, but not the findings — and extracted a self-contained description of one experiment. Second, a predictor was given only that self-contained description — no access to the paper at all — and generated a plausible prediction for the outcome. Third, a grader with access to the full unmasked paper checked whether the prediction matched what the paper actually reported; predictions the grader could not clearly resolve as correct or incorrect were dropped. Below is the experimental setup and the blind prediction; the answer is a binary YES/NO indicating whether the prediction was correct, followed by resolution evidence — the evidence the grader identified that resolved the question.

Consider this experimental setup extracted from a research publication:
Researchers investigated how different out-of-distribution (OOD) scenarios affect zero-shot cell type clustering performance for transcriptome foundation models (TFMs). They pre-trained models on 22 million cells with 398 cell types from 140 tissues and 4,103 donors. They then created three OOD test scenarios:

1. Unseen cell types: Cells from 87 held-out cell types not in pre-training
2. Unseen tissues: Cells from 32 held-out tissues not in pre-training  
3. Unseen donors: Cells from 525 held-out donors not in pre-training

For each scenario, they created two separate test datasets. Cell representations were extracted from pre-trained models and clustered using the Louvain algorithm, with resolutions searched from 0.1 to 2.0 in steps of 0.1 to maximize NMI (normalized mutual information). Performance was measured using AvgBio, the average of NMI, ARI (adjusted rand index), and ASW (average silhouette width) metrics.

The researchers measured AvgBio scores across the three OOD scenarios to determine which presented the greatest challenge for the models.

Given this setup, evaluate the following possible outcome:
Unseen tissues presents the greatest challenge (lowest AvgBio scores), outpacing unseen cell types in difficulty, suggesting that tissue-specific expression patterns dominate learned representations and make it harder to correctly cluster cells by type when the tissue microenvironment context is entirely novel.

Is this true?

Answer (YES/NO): NO